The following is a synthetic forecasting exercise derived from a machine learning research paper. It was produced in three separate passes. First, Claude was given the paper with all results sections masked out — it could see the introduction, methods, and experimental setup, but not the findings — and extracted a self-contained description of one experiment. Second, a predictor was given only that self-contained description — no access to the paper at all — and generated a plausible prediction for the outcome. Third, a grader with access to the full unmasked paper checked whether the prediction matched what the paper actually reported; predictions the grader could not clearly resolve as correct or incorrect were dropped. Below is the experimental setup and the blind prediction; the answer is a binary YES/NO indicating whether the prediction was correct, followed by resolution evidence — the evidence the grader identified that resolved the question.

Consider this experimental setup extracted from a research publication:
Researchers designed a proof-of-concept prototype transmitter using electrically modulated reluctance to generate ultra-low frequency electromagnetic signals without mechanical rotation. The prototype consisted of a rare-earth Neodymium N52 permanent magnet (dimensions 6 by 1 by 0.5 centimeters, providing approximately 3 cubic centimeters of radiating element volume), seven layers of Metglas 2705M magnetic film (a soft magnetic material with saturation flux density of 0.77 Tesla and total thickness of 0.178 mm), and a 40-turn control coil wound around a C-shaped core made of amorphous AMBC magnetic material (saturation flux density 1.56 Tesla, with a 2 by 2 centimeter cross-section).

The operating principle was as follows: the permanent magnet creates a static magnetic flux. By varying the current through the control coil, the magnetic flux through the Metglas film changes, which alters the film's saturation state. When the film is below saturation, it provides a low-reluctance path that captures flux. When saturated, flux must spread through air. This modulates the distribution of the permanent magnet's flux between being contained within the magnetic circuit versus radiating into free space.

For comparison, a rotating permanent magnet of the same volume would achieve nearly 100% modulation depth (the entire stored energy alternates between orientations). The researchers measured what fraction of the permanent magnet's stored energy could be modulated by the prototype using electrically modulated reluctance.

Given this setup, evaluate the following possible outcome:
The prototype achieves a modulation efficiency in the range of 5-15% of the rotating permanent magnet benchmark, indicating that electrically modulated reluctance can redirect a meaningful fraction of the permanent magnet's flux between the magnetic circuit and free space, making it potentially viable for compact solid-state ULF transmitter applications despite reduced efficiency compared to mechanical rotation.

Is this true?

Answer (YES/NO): NO